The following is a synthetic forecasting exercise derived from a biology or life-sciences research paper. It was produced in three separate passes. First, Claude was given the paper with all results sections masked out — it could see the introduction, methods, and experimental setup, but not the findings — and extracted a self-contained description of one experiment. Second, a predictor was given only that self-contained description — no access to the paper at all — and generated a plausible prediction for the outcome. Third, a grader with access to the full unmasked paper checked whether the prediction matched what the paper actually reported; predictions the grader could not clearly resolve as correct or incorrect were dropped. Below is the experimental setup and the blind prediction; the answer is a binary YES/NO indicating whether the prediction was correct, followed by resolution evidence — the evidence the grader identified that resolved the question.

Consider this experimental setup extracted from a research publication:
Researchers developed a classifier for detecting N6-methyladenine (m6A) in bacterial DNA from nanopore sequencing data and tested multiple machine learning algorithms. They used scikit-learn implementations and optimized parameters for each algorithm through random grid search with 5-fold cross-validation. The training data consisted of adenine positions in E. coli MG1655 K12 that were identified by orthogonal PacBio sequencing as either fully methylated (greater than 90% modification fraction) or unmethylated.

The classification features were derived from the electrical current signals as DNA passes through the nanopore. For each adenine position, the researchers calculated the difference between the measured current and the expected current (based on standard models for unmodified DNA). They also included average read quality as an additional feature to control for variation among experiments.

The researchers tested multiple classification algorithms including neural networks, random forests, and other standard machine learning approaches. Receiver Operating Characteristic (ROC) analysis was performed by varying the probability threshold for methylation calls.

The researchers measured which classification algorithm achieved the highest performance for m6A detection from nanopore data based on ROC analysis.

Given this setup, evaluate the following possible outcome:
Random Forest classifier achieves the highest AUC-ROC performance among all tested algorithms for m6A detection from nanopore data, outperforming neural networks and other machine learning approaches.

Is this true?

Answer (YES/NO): NO